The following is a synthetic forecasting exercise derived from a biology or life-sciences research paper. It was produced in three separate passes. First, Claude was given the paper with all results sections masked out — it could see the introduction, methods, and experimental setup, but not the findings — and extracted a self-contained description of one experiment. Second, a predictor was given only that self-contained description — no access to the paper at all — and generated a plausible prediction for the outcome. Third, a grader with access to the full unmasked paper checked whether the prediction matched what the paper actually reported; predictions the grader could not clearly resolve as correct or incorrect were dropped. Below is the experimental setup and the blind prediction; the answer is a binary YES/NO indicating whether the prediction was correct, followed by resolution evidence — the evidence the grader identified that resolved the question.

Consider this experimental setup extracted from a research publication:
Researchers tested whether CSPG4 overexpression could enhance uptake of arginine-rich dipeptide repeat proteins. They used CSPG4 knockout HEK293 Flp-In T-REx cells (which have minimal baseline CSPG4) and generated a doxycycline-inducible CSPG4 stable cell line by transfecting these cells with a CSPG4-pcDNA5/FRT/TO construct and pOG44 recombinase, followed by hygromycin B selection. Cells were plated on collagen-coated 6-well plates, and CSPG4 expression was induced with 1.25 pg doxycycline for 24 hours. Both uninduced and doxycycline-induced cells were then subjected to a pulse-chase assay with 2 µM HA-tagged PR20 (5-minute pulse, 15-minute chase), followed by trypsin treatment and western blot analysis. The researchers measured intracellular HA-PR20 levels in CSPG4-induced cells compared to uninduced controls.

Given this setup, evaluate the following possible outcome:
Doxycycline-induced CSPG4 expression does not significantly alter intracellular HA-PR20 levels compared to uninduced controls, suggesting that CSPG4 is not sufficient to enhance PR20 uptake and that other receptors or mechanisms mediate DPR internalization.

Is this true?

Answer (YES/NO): NO